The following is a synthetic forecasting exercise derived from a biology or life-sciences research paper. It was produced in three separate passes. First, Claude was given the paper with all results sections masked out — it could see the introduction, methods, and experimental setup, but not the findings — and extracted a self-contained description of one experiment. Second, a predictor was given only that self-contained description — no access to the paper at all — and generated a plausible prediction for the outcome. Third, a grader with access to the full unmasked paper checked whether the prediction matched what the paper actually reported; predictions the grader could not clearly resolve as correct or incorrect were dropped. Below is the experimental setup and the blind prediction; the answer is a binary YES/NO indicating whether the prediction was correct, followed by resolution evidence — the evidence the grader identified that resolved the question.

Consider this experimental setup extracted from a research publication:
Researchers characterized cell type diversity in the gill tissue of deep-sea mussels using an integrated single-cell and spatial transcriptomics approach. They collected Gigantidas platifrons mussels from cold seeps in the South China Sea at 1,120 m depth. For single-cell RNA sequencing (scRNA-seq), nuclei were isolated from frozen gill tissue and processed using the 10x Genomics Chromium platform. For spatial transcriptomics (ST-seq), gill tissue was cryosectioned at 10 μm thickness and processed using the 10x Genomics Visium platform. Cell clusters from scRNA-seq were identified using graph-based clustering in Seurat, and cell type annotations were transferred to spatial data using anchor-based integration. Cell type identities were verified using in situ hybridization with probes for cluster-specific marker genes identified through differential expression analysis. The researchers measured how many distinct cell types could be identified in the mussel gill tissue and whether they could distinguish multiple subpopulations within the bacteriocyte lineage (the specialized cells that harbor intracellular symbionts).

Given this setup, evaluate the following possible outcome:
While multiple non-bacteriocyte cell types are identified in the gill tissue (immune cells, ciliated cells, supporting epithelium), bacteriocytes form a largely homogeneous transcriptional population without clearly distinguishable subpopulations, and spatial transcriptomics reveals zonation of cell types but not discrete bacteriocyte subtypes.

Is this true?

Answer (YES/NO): NO